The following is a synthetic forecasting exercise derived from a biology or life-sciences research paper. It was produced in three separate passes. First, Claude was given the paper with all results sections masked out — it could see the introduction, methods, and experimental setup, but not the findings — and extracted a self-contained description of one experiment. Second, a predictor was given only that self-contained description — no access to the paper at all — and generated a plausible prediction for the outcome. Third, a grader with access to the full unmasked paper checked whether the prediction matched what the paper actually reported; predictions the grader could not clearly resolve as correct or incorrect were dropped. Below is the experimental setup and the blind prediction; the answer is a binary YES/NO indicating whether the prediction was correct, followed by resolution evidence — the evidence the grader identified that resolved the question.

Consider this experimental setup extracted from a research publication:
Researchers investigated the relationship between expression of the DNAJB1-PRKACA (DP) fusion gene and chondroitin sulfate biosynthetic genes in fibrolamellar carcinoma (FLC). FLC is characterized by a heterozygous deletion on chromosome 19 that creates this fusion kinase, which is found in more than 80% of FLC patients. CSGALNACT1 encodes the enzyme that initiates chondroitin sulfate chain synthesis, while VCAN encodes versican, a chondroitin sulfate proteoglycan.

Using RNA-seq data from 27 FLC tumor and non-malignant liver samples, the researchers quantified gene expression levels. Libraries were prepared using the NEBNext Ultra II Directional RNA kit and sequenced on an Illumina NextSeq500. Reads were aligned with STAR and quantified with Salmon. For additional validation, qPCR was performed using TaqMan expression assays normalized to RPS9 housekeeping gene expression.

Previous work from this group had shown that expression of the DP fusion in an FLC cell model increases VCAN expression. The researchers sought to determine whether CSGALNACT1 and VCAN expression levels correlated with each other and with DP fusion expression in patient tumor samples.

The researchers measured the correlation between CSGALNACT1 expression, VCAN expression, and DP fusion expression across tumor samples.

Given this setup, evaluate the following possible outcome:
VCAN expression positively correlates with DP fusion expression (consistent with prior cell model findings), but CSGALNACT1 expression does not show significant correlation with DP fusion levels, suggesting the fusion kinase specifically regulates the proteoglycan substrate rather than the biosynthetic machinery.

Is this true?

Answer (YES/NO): NO